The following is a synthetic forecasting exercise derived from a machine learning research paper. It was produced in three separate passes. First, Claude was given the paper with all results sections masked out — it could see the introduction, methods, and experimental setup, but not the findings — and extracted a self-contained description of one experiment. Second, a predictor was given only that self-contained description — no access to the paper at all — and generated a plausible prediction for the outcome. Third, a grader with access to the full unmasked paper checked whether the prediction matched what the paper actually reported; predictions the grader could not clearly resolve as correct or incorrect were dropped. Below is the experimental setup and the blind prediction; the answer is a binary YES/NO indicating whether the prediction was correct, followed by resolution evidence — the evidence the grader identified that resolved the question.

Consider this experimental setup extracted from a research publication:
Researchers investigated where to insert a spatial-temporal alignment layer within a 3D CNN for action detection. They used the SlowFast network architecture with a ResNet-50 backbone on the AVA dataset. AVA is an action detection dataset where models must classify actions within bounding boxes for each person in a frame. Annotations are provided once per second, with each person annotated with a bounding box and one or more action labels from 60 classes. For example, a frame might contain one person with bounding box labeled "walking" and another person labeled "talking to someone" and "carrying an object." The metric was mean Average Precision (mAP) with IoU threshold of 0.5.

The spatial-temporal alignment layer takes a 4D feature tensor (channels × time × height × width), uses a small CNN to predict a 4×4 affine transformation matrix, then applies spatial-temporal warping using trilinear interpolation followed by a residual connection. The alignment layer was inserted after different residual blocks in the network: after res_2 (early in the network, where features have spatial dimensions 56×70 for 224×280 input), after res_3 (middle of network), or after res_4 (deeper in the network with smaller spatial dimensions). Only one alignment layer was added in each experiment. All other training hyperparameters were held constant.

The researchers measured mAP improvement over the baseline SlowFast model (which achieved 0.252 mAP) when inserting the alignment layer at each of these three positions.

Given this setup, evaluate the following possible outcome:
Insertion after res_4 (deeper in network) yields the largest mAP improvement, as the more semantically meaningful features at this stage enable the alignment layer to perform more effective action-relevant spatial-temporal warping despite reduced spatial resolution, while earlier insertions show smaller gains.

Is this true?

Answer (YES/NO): NO